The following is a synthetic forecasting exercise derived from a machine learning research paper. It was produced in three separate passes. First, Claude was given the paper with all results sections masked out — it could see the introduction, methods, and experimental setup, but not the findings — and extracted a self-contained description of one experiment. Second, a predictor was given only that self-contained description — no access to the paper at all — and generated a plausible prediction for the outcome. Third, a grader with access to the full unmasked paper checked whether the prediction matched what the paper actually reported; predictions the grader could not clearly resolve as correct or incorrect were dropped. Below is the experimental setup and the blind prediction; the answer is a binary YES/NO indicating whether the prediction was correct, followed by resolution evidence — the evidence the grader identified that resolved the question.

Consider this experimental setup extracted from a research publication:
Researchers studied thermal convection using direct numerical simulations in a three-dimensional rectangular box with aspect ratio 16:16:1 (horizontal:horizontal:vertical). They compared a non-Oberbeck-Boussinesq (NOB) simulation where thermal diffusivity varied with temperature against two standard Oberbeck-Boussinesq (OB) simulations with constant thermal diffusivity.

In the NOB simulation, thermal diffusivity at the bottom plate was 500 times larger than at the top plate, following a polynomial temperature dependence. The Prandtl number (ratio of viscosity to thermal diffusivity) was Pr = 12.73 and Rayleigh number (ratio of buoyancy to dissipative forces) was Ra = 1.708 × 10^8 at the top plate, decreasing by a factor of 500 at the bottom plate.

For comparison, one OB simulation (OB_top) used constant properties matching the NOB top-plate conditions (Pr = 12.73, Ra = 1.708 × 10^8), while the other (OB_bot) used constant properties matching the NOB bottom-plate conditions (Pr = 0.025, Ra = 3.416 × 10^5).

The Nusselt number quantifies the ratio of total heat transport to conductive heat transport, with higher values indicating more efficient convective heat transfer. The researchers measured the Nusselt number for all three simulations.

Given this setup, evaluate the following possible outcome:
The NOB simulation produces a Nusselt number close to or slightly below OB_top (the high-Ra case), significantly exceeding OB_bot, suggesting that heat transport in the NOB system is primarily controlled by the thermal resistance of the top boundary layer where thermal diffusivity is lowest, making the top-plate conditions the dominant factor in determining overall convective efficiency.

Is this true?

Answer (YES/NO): NO